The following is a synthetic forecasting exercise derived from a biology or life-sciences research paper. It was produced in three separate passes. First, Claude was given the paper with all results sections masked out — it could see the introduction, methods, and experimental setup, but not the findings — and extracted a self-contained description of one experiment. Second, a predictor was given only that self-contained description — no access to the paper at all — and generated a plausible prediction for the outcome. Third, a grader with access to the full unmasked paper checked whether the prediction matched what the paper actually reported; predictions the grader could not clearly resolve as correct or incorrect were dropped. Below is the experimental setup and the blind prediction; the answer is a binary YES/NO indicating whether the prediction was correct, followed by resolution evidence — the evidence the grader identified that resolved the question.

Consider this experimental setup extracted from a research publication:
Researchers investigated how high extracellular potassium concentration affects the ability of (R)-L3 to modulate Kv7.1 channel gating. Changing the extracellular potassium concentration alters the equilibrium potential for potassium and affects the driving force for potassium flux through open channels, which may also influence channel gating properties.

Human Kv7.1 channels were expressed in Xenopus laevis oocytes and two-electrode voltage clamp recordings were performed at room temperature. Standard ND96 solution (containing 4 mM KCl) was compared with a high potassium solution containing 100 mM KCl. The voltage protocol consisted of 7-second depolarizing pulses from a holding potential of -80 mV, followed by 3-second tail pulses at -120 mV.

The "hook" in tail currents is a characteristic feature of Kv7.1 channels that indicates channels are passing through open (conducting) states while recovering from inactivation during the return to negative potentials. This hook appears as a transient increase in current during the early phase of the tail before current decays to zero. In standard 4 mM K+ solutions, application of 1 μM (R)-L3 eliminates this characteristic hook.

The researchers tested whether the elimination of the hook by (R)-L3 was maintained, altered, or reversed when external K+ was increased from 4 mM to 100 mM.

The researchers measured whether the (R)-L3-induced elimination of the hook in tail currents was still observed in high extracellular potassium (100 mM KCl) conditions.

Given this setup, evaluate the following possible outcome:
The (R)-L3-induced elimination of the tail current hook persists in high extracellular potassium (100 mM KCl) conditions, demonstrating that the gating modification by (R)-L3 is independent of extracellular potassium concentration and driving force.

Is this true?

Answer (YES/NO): NO